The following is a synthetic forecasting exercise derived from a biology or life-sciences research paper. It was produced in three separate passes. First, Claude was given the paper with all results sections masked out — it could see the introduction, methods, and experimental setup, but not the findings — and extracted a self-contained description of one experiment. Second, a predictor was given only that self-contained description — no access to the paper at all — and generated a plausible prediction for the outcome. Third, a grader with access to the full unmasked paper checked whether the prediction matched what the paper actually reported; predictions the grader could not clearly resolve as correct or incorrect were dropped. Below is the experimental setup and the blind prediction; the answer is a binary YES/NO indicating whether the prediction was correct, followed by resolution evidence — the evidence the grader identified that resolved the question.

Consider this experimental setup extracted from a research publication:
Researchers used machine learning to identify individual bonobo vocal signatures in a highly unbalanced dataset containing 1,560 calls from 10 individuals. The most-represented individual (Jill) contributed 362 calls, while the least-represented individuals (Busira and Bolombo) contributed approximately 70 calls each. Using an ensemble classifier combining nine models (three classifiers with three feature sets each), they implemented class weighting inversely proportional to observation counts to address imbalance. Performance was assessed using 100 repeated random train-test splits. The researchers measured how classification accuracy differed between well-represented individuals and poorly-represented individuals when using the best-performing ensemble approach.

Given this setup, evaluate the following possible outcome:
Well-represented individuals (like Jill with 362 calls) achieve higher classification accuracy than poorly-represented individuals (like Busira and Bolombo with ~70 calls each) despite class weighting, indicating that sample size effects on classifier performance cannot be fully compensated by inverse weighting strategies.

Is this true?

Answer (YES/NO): YES